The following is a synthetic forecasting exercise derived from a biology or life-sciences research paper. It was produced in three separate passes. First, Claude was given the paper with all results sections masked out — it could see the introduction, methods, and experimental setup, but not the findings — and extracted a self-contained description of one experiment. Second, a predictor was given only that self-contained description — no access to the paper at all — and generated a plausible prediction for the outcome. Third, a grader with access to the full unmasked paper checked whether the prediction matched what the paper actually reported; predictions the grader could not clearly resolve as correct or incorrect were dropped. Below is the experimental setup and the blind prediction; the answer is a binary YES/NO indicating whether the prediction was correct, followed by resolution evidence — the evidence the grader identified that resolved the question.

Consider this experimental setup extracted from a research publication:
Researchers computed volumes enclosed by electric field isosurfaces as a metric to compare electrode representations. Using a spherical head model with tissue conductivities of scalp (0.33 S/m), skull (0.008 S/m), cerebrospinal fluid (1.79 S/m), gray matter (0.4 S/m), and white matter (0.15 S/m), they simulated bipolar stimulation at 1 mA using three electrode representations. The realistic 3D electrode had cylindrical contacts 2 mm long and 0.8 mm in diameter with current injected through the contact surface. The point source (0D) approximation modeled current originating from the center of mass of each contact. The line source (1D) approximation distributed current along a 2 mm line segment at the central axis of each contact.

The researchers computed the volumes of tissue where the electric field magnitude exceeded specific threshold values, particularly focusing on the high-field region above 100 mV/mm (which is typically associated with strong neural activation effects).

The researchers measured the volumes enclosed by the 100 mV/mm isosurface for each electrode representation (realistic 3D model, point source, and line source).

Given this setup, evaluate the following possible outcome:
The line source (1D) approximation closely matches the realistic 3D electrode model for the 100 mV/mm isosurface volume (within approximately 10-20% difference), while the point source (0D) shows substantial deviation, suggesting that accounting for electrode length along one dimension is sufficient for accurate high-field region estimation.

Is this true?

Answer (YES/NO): NO